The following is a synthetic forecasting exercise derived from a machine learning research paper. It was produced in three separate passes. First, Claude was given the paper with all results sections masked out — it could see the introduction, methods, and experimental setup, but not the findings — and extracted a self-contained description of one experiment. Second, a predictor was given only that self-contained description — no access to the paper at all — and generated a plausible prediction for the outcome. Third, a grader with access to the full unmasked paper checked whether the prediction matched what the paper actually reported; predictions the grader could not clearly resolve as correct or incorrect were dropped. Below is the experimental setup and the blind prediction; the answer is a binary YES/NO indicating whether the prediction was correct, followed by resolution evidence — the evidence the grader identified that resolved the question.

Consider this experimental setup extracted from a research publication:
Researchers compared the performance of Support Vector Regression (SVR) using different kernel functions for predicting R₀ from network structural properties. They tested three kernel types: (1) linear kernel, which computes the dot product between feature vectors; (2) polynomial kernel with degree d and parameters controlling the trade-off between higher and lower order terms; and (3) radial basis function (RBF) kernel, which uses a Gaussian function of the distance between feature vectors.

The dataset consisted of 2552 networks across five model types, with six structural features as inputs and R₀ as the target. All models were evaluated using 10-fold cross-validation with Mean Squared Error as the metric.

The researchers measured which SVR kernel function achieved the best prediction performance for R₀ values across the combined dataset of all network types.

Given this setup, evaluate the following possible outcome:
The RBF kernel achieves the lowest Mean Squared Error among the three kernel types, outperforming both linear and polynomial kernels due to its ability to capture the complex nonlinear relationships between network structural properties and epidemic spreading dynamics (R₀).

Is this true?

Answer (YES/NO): YES